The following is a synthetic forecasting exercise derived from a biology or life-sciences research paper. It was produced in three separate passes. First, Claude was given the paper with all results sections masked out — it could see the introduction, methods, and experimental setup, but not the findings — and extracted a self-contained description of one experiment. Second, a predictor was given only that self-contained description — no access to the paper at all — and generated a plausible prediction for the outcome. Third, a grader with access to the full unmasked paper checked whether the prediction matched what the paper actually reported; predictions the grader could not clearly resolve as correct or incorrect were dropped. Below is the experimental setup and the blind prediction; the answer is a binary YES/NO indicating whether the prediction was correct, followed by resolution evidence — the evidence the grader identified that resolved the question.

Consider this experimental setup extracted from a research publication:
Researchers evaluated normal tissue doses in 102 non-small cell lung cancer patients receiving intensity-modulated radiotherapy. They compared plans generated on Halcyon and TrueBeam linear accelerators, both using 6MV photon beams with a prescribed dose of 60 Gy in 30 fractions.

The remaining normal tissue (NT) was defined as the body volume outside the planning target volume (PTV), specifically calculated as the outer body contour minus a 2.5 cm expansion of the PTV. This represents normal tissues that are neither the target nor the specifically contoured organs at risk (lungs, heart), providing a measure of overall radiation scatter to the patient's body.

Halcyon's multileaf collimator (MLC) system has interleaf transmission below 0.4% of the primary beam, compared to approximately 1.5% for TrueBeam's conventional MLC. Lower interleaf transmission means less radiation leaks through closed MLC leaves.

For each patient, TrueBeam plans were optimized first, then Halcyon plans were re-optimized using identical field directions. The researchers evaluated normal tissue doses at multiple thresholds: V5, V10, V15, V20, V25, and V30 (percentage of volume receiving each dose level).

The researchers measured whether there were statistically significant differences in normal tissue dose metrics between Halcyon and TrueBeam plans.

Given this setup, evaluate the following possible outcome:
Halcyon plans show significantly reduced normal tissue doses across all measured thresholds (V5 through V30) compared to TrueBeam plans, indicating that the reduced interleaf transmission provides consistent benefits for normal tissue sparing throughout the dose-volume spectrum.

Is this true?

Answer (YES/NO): NO